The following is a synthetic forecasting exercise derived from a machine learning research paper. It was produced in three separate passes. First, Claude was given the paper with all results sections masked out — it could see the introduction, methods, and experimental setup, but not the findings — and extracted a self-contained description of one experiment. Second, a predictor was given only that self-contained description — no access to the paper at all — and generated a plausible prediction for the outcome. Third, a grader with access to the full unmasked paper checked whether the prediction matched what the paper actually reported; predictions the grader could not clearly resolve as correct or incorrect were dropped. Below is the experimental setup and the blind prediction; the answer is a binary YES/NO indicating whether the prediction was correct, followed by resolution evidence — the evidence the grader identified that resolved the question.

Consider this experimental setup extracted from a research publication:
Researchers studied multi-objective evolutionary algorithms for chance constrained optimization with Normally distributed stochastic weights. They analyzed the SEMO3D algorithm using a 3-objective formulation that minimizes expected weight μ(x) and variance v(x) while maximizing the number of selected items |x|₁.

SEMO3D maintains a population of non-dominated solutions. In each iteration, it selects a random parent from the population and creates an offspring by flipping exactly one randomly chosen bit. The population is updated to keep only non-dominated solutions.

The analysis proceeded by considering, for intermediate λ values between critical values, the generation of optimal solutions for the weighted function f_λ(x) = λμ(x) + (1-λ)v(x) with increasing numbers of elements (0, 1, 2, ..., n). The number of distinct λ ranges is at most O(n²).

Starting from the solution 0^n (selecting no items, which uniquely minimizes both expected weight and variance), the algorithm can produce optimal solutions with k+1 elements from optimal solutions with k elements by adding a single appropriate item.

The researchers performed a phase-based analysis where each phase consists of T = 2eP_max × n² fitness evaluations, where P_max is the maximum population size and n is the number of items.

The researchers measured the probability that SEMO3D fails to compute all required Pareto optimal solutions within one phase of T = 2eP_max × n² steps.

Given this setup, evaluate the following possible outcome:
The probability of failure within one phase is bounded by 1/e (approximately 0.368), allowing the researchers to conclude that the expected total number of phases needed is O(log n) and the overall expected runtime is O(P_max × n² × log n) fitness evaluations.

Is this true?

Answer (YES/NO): NO